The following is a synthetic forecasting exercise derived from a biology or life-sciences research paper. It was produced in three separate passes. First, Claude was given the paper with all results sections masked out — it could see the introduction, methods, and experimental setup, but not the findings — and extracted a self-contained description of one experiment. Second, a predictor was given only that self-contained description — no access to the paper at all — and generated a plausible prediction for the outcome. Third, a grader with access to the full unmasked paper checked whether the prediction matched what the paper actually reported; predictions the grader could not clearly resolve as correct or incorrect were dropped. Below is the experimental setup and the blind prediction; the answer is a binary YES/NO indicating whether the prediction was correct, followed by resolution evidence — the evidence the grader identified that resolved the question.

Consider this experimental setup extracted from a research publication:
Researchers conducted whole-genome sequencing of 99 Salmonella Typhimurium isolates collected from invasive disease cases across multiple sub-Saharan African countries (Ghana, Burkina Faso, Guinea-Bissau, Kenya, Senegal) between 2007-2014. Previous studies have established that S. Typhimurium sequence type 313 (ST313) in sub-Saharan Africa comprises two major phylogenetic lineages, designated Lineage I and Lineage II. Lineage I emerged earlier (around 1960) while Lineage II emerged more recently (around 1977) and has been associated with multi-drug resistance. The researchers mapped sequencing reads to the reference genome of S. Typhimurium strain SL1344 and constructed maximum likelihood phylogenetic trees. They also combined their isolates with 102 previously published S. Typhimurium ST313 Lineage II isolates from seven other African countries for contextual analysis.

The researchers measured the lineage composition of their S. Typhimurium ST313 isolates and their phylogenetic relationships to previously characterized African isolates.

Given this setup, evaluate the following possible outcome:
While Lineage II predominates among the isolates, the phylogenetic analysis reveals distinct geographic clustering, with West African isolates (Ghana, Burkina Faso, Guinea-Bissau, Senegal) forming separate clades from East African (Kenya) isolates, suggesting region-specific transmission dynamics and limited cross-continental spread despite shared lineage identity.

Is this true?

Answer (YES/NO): NO